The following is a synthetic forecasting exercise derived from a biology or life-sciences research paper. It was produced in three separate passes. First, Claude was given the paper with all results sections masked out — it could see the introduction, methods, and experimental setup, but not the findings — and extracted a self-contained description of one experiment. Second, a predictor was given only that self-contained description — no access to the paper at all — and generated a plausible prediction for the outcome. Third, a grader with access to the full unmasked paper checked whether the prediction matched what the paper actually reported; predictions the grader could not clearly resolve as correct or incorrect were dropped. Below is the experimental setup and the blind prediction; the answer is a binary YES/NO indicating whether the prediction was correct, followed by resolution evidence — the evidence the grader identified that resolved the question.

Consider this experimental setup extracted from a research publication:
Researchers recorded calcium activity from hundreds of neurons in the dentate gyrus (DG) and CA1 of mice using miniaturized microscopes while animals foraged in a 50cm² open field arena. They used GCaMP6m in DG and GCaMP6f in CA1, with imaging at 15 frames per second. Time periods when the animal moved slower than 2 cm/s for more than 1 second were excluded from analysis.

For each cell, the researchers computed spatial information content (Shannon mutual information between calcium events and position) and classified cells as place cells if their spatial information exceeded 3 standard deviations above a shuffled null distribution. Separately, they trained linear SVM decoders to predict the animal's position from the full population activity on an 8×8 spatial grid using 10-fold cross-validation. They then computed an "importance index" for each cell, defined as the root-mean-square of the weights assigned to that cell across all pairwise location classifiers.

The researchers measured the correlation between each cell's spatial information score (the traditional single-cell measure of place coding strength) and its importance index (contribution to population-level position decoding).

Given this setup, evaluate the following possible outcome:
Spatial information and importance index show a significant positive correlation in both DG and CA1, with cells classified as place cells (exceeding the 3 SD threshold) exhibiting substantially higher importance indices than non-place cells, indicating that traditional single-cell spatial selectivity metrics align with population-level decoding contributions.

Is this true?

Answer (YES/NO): NO